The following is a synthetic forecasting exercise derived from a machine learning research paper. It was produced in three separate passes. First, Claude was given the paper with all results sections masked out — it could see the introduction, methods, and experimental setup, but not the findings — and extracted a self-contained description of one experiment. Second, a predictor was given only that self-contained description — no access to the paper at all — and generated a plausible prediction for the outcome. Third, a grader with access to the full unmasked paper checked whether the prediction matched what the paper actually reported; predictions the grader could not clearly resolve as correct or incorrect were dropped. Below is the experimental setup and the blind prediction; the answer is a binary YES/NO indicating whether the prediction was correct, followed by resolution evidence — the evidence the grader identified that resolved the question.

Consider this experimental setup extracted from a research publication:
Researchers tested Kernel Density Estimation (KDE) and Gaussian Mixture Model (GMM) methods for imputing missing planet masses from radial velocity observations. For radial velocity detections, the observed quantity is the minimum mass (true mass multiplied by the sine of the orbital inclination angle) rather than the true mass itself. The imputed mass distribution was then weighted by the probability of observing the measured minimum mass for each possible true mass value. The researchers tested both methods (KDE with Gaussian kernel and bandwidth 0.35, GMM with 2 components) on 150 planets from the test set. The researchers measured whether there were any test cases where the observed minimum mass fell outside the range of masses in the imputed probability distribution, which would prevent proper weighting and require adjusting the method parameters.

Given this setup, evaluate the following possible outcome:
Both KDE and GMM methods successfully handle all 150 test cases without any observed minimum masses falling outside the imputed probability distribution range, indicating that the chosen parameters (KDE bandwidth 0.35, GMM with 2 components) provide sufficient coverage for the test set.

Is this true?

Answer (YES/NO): NO